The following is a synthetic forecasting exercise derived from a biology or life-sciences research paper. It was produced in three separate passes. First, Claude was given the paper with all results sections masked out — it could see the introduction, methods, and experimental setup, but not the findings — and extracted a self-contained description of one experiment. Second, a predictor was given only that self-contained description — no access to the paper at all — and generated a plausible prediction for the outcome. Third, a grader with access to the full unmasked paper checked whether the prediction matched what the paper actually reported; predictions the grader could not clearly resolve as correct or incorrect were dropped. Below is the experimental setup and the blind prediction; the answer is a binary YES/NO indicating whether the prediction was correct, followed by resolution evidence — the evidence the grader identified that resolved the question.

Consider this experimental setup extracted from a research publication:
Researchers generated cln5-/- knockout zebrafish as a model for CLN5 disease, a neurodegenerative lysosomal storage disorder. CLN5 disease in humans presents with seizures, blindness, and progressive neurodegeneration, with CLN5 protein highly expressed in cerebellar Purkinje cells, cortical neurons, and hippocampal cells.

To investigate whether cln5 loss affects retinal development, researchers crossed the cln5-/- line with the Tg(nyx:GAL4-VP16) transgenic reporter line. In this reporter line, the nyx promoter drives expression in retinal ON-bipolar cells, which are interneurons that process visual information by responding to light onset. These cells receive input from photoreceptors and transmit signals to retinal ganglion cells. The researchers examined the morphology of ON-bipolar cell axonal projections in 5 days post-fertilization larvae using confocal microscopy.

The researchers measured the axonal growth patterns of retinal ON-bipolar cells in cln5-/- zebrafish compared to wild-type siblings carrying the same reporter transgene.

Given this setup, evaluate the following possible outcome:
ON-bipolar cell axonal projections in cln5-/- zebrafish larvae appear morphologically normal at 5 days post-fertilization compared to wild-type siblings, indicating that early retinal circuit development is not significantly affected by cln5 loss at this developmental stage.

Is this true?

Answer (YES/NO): NO